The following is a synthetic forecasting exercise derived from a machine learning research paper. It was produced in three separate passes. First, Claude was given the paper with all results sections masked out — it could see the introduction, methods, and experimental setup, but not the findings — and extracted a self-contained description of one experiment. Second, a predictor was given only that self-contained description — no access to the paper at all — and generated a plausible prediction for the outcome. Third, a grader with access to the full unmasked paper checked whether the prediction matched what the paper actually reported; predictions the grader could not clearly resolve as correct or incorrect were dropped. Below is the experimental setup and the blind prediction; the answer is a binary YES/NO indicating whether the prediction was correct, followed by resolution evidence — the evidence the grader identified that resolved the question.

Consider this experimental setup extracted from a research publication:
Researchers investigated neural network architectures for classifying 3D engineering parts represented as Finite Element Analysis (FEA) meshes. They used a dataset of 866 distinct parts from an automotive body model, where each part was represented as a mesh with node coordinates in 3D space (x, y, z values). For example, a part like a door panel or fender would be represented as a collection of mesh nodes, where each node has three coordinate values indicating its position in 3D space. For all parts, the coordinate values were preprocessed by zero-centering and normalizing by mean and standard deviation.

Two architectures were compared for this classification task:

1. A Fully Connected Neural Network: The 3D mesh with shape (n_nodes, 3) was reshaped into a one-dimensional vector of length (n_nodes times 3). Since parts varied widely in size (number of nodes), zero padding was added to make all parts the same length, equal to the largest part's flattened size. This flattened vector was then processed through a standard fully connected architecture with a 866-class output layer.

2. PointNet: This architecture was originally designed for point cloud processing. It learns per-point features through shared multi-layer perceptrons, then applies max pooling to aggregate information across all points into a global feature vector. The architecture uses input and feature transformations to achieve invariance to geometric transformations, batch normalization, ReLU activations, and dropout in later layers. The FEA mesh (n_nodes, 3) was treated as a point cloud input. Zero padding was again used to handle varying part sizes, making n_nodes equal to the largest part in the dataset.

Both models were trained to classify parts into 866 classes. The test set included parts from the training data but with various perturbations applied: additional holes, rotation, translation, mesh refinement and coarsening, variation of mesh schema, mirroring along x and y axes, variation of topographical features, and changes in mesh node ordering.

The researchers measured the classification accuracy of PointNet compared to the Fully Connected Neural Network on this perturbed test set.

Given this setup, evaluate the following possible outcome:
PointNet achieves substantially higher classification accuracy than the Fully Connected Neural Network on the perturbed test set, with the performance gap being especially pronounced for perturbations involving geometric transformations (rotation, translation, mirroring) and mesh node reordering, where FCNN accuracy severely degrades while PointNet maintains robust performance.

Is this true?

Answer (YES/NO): NO